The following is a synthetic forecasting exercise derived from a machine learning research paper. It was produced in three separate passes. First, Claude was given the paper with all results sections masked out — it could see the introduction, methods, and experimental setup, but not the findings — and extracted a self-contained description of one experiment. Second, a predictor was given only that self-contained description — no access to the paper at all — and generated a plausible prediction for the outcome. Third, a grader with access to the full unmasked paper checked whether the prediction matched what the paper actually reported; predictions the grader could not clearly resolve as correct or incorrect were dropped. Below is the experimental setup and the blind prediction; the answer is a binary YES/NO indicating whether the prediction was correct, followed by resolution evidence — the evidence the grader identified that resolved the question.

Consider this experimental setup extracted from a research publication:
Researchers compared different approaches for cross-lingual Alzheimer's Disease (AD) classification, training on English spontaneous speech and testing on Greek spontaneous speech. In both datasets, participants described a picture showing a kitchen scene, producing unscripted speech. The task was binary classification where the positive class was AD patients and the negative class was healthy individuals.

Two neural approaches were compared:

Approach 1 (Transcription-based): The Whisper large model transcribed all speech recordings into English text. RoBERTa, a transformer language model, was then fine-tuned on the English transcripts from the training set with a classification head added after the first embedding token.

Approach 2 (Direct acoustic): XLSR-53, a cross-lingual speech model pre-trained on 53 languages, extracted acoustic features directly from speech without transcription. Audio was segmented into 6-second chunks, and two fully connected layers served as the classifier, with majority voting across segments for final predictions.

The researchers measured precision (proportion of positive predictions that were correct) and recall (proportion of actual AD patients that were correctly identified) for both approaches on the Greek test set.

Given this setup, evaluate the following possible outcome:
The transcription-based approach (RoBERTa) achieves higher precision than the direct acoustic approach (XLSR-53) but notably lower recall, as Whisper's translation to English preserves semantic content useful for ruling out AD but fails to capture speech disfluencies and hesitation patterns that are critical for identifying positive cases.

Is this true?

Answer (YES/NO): YES